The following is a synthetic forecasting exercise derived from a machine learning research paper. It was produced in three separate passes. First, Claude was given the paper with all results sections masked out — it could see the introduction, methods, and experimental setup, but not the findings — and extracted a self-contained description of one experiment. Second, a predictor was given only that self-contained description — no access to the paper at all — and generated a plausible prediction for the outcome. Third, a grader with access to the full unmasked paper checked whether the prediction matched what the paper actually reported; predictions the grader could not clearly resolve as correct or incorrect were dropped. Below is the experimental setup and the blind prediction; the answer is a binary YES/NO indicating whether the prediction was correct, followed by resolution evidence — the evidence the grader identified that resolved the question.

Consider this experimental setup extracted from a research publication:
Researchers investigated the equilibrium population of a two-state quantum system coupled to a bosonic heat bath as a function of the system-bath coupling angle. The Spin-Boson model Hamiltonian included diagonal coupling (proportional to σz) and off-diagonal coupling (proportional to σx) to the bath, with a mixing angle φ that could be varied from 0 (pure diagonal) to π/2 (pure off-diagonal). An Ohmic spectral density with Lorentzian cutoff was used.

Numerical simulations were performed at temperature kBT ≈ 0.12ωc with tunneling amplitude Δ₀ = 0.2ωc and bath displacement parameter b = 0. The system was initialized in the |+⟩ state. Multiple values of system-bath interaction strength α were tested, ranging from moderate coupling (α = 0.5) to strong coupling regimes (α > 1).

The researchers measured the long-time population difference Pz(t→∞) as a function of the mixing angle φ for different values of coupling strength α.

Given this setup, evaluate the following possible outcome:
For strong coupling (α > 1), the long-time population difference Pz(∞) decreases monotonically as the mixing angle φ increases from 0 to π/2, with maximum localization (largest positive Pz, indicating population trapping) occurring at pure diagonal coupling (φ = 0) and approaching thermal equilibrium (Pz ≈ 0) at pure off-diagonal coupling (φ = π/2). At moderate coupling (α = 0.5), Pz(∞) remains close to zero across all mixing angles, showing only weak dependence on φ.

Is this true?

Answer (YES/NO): NO